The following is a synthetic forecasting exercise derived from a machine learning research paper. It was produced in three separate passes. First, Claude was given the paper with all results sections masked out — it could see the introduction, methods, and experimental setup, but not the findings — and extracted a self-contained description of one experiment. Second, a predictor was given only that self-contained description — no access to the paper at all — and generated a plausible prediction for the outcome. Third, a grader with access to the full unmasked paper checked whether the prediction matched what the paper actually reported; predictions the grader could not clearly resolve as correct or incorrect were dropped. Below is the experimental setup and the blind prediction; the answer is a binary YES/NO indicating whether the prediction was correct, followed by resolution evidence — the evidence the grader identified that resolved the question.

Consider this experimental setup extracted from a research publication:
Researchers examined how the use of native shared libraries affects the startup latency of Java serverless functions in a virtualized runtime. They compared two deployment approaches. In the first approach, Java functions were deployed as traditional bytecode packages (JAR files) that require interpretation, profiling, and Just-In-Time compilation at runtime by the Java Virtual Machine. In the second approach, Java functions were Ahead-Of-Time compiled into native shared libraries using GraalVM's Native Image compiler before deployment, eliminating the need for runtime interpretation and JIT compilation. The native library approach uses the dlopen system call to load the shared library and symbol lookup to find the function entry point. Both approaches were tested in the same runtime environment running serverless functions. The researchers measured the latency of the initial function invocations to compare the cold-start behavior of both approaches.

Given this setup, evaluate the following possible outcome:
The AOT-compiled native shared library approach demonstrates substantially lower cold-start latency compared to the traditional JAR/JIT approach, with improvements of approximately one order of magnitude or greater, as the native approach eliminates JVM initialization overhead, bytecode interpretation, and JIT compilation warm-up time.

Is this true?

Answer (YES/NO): NO